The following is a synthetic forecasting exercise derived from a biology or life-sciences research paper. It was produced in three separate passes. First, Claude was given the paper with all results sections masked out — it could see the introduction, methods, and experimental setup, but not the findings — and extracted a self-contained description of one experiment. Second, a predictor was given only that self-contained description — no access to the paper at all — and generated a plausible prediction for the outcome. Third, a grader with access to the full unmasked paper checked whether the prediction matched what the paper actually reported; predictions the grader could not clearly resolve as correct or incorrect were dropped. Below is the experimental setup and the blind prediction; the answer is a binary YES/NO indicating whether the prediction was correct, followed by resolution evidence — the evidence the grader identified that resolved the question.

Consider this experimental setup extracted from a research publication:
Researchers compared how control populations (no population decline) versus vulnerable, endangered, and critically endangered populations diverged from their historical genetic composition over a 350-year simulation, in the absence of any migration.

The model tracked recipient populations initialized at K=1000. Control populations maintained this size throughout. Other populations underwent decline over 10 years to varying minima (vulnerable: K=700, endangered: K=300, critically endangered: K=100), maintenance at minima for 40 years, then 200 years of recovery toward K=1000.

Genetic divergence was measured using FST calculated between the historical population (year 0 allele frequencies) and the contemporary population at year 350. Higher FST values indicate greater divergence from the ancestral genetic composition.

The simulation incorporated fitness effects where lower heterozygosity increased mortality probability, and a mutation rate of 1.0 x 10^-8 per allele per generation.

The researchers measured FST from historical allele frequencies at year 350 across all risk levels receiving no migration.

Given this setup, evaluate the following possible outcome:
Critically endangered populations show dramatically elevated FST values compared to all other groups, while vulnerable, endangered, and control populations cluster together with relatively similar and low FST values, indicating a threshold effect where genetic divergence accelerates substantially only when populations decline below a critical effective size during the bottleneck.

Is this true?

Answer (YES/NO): NO